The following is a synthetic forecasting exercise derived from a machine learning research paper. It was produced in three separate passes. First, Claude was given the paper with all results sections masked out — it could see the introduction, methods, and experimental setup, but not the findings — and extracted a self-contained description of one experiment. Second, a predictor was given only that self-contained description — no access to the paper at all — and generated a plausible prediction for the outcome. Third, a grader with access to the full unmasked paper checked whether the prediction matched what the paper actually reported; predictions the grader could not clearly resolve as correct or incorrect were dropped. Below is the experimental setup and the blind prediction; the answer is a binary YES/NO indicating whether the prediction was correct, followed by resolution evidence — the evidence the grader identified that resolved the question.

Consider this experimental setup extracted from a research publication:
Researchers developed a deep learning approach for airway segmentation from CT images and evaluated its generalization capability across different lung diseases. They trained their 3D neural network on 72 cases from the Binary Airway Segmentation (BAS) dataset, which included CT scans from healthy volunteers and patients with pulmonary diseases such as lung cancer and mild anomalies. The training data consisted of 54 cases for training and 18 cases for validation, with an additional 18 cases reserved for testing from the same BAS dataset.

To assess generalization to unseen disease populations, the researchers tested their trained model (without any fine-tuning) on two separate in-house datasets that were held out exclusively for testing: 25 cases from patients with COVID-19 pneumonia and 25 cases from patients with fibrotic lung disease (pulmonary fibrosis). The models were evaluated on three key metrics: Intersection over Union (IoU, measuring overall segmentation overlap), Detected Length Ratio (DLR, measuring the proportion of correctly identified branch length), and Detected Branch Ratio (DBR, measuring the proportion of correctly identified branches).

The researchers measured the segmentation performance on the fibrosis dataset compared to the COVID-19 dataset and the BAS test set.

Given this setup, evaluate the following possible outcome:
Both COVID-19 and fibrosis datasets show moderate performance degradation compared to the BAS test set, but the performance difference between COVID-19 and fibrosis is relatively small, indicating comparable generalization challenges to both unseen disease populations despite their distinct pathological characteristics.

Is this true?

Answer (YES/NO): NO